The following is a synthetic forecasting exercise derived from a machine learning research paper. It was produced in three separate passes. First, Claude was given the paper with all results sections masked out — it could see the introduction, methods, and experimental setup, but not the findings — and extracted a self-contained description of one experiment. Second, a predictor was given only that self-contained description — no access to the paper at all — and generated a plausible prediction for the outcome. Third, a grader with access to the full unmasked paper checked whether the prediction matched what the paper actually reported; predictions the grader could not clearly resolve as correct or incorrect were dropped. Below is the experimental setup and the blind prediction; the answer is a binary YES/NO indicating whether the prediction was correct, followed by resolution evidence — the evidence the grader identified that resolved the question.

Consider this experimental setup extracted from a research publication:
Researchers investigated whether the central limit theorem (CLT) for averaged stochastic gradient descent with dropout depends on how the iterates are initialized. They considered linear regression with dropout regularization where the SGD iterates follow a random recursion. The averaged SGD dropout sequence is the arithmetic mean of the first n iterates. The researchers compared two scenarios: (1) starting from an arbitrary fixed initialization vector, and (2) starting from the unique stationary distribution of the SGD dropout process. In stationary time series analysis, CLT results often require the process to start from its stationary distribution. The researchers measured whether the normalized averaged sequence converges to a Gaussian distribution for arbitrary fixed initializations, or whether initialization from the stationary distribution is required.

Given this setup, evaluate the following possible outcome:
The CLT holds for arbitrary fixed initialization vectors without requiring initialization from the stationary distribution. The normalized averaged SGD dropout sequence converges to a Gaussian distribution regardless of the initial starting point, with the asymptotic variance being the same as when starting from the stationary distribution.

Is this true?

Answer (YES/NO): YES